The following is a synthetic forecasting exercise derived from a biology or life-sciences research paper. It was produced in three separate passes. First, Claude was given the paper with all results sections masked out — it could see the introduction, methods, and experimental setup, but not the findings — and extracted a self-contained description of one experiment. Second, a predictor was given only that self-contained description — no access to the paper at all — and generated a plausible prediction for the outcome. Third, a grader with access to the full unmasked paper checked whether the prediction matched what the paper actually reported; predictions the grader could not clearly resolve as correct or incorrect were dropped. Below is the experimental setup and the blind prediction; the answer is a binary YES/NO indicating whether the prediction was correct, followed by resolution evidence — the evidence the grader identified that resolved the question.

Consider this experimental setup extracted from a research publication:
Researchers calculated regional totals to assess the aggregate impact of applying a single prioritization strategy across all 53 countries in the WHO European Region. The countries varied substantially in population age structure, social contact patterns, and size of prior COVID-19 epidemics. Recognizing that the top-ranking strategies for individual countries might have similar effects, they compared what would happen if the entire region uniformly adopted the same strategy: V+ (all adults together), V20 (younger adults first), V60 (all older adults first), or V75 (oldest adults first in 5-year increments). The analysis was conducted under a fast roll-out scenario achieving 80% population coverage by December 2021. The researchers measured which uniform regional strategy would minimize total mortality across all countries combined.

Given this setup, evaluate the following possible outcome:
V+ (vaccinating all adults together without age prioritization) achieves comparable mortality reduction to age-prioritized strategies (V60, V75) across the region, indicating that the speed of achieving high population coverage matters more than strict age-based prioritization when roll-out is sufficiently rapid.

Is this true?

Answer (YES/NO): NO